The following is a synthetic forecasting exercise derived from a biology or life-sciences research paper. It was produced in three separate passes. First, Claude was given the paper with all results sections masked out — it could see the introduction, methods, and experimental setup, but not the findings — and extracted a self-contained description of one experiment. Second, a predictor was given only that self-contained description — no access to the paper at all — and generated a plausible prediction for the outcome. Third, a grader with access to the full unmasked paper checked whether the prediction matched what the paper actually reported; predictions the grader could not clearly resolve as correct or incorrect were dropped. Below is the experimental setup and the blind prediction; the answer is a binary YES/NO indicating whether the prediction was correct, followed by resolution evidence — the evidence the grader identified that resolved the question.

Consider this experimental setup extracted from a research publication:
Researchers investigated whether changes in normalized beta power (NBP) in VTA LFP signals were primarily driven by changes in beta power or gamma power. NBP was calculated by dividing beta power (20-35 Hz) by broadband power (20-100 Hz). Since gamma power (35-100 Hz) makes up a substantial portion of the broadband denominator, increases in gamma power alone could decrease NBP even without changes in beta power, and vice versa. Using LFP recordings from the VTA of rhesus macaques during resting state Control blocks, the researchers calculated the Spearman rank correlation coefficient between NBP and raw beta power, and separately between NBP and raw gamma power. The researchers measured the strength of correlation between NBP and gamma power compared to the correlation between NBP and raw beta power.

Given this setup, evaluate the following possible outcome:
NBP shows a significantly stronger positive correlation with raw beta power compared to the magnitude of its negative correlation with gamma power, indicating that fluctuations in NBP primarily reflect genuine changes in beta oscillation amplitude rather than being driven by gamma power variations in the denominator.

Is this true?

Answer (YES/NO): YES